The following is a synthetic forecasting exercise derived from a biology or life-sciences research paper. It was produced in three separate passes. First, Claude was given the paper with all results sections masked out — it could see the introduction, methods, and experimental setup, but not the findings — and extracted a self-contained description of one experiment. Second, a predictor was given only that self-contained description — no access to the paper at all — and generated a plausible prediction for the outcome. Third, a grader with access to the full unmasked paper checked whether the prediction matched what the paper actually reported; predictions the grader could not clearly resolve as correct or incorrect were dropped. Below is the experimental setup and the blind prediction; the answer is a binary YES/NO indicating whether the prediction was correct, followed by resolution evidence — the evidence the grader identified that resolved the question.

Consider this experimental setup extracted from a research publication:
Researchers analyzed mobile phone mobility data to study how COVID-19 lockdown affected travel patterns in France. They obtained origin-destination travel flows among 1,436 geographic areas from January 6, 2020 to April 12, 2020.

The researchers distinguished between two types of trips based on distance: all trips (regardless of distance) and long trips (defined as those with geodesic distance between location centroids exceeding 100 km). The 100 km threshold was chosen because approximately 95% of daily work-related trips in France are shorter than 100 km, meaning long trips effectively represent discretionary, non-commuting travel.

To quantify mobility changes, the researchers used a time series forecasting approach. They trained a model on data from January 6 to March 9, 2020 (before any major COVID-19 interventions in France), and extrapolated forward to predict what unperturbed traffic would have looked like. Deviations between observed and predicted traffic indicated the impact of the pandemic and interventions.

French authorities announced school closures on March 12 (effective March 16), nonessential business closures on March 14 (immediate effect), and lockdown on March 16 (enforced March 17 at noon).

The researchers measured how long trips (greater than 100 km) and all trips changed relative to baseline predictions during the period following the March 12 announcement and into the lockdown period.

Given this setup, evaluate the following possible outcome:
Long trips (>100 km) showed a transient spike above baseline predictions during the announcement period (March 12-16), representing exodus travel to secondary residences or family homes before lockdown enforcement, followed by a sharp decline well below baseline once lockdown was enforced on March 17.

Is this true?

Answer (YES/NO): NO